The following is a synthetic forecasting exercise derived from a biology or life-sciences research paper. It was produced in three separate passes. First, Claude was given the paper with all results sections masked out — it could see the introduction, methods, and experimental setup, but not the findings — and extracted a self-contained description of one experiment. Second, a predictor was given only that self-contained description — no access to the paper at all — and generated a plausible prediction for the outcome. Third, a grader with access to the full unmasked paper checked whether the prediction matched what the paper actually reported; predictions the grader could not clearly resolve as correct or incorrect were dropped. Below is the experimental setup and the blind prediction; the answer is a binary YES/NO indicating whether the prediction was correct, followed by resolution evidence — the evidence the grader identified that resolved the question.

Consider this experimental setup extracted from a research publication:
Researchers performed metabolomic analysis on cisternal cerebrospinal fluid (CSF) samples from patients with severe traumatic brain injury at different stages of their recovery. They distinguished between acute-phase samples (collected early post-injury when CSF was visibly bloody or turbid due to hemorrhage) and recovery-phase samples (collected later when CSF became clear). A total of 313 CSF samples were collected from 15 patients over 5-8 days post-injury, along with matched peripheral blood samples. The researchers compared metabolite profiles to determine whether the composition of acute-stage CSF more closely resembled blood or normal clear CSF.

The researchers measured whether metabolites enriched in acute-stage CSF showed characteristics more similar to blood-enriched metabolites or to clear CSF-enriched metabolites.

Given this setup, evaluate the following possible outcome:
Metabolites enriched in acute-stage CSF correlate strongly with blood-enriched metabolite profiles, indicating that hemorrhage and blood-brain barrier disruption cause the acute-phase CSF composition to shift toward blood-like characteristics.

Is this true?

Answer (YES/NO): YES